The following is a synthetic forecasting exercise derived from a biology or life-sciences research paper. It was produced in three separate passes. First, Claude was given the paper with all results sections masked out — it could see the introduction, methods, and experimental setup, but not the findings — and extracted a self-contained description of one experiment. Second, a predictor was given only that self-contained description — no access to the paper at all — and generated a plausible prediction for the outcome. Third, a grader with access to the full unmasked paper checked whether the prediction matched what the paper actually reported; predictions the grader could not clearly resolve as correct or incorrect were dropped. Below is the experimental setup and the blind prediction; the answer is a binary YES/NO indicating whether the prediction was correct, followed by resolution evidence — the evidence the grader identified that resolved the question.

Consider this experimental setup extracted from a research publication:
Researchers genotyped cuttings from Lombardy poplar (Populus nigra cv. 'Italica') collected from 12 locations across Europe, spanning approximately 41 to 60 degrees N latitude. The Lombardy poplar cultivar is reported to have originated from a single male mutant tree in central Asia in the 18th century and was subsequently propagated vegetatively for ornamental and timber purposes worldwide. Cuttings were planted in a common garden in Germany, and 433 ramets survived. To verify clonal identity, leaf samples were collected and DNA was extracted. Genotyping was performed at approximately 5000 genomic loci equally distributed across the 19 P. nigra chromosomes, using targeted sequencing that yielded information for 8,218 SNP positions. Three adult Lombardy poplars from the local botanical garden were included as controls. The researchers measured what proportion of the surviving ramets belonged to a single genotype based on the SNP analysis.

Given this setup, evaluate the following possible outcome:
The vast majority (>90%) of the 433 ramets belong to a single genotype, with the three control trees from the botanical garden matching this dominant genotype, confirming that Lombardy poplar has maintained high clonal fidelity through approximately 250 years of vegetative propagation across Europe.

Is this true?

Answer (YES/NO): NO